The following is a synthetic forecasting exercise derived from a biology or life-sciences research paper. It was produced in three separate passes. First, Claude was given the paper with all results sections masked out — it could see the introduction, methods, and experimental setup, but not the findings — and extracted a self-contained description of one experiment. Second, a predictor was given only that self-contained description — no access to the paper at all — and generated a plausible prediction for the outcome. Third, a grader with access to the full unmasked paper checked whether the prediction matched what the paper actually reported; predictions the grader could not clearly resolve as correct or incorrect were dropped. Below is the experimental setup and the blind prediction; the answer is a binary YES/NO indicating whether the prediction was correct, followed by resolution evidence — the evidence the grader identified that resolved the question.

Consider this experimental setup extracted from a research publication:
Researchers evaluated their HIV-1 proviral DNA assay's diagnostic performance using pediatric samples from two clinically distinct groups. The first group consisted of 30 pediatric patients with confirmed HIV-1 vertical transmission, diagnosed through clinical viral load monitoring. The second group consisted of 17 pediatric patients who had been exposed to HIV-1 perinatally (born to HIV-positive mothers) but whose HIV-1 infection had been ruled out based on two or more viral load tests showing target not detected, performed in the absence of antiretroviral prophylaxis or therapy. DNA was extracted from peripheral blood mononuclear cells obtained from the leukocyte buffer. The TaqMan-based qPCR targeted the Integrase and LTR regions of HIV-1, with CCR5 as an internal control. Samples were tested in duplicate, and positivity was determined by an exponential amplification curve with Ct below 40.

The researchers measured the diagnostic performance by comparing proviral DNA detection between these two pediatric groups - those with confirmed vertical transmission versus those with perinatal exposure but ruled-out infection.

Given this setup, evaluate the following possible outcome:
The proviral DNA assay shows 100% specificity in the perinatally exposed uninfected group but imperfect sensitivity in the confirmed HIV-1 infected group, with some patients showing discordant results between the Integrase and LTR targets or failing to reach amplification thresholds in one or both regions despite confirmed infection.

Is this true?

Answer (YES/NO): YES